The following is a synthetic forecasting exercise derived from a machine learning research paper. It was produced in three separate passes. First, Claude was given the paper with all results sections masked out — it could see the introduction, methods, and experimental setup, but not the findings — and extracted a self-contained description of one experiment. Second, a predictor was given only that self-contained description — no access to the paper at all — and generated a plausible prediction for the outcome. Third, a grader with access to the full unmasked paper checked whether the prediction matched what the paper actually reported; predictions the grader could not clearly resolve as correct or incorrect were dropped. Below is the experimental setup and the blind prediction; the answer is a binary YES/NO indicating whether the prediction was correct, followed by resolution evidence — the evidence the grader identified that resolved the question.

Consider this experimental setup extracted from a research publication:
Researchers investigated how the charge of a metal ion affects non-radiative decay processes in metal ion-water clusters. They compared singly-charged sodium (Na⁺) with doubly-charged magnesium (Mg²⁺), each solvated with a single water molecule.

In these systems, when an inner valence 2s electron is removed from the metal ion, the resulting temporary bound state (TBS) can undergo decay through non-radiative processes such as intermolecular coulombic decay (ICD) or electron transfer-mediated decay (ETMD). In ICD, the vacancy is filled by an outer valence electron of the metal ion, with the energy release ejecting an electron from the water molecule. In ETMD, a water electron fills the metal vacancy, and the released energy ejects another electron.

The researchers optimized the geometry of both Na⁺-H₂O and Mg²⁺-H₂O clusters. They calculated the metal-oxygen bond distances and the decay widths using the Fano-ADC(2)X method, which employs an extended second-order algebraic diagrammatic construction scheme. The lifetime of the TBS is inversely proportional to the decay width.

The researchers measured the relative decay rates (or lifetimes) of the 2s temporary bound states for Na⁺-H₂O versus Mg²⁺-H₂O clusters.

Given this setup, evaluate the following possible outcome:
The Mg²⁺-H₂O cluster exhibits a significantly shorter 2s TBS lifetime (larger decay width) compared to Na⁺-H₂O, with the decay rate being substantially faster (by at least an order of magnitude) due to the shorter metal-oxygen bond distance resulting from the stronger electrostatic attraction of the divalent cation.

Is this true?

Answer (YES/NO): NO